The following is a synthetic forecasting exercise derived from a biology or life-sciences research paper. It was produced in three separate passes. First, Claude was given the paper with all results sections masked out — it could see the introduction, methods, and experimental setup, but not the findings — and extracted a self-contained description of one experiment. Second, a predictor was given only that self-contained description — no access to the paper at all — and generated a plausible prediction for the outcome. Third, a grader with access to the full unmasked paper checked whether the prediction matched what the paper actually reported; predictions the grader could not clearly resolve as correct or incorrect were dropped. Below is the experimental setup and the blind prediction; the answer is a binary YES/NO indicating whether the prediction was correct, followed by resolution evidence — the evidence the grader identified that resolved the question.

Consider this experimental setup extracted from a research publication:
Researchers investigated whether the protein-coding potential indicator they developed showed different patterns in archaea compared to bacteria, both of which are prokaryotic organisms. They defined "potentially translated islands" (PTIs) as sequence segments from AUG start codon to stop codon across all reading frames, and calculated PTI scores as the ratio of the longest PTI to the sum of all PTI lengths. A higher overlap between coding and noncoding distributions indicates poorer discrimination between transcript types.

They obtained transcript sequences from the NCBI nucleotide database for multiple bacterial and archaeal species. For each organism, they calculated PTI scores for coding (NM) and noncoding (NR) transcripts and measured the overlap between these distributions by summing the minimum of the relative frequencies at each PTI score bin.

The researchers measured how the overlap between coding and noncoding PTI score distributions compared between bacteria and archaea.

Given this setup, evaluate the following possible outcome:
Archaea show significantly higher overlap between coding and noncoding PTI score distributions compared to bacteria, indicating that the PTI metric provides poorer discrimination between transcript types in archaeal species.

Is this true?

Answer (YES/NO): NO